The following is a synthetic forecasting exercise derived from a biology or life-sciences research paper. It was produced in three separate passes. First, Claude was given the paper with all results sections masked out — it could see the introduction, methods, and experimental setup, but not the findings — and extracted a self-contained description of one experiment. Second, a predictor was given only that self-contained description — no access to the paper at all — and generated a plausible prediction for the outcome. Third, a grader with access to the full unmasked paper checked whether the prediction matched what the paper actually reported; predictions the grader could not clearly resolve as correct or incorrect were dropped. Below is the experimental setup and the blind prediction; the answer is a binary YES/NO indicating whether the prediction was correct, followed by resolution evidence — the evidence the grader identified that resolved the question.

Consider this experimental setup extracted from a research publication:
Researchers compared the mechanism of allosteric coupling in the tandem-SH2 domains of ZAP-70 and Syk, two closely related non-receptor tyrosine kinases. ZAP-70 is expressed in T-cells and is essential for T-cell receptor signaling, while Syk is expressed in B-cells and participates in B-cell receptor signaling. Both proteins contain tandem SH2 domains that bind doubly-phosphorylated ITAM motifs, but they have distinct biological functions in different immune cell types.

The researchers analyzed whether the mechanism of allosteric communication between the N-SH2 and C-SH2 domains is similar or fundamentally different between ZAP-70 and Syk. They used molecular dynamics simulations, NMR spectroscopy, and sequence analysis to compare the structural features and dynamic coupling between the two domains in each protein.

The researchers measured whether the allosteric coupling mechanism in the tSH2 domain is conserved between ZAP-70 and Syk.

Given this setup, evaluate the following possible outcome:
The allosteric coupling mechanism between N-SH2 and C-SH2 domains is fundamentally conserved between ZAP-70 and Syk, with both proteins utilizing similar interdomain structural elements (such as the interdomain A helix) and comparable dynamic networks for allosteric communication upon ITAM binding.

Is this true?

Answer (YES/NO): NO